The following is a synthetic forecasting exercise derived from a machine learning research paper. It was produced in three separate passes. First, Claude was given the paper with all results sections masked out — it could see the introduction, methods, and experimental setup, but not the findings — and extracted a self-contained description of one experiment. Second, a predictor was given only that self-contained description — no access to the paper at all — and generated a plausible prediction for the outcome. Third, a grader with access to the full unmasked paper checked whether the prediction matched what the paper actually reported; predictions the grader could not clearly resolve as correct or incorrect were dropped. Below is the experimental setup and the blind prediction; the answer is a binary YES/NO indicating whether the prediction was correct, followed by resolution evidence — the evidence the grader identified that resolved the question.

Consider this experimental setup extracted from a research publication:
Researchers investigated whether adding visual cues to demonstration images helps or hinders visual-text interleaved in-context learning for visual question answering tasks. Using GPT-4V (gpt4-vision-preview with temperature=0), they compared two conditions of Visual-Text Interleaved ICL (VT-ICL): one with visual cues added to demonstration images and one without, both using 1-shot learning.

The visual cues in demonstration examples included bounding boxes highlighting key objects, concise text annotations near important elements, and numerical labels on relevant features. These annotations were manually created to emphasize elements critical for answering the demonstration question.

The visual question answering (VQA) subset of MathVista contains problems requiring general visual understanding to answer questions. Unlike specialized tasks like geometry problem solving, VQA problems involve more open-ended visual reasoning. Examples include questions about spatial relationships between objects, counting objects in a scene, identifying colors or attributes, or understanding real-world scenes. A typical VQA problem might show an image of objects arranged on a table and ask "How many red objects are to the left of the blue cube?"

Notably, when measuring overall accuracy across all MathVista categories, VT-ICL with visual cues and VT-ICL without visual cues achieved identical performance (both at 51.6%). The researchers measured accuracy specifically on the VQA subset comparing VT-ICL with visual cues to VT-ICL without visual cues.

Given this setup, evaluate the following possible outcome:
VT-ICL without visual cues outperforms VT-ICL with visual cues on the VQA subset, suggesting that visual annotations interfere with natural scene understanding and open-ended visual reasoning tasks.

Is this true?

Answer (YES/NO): YES